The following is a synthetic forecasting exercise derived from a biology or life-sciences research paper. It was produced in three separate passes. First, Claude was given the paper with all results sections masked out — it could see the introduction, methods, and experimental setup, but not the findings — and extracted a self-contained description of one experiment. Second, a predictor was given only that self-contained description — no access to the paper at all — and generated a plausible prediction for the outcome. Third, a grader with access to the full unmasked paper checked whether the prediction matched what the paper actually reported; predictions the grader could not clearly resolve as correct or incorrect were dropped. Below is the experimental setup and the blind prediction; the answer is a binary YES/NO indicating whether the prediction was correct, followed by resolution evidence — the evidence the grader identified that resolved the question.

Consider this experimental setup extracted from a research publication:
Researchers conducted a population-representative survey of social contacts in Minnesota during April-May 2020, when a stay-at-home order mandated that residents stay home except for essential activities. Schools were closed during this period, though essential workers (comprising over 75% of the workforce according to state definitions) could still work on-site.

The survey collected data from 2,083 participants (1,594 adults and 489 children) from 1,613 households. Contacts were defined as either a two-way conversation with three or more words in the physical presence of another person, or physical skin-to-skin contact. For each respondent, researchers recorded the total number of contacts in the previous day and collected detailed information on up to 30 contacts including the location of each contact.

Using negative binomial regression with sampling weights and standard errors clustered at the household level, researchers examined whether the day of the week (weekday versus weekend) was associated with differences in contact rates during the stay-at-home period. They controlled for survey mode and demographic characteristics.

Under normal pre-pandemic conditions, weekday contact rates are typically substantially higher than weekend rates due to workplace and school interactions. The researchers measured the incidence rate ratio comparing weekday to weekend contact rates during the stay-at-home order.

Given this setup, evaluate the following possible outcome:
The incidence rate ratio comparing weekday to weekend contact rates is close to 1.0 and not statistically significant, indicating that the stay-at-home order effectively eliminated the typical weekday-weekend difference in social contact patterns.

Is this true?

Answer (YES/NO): NO